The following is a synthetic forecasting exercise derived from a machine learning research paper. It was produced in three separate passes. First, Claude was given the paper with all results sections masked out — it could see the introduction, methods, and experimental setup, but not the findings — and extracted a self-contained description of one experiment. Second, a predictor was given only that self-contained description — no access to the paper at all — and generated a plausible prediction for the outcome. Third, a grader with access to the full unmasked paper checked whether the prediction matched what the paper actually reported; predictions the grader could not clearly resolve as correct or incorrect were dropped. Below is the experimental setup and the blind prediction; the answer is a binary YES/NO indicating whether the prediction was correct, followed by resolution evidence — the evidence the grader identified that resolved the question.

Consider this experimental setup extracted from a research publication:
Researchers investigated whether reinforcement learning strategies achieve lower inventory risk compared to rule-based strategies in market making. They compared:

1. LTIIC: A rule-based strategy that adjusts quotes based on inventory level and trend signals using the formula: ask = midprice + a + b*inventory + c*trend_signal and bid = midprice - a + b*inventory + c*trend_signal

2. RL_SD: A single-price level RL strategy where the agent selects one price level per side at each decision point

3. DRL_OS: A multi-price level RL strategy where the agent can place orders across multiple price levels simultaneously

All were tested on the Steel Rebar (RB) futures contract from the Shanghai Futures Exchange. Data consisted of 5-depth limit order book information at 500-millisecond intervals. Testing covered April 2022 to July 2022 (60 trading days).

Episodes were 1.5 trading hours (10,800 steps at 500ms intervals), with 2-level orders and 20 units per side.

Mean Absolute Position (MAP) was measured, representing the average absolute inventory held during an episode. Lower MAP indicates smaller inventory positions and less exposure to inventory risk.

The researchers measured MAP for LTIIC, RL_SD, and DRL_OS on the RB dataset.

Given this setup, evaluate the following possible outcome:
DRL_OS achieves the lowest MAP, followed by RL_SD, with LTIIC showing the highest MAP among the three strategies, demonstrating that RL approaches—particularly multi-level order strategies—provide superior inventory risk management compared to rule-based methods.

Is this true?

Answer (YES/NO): NO